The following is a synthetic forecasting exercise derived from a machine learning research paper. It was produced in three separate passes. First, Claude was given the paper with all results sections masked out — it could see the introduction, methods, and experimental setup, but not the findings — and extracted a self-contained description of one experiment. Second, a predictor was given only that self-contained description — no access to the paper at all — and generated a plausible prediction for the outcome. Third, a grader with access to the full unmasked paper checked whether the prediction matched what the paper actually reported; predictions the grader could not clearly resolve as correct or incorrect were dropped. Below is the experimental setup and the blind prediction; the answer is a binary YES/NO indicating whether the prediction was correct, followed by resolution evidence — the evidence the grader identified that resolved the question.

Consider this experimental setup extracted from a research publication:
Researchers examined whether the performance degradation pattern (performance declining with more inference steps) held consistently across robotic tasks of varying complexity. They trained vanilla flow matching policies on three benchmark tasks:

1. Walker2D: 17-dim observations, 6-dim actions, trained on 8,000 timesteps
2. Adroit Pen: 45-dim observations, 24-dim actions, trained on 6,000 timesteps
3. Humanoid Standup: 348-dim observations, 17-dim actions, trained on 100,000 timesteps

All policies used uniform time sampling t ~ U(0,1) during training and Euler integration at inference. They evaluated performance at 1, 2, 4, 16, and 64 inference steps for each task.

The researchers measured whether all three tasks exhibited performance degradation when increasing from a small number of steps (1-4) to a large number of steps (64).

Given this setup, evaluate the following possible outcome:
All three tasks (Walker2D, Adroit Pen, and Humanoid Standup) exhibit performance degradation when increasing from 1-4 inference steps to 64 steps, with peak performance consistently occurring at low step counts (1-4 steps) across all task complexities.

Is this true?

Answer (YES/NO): YES